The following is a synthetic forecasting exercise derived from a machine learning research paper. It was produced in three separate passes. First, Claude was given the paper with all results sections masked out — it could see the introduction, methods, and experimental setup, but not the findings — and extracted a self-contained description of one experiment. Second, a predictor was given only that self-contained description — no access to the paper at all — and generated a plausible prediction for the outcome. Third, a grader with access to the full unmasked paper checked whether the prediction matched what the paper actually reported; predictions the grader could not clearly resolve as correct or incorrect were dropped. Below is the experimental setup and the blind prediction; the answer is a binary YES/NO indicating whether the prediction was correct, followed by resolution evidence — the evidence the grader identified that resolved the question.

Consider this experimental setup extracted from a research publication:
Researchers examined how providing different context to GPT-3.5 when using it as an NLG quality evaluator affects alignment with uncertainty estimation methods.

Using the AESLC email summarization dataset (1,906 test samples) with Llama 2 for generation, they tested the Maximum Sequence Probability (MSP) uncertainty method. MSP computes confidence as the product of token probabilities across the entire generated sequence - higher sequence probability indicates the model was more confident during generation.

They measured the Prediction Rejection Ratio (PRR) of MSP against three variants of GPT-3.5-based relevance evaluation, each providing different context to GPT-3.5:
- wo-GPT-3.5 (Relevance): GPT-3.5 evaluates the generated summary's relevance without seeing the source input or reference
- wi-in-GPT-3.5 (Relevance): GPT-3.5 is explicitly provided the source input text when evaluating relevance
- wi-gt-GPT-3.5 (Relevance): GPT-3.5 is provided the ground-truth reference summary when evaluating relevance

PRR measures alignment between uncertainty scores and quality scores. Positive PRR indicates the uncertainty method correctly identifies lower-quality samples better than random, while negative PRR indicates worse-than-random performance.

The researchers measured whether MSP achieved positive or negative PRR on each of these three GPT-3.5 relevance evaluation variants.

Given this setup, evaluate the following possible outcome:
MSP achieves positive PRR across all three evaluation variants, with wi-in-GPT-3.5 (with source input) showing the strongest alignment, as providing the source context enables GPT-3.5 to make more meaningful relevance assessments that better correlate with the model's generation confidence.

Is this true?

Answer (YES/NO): NO